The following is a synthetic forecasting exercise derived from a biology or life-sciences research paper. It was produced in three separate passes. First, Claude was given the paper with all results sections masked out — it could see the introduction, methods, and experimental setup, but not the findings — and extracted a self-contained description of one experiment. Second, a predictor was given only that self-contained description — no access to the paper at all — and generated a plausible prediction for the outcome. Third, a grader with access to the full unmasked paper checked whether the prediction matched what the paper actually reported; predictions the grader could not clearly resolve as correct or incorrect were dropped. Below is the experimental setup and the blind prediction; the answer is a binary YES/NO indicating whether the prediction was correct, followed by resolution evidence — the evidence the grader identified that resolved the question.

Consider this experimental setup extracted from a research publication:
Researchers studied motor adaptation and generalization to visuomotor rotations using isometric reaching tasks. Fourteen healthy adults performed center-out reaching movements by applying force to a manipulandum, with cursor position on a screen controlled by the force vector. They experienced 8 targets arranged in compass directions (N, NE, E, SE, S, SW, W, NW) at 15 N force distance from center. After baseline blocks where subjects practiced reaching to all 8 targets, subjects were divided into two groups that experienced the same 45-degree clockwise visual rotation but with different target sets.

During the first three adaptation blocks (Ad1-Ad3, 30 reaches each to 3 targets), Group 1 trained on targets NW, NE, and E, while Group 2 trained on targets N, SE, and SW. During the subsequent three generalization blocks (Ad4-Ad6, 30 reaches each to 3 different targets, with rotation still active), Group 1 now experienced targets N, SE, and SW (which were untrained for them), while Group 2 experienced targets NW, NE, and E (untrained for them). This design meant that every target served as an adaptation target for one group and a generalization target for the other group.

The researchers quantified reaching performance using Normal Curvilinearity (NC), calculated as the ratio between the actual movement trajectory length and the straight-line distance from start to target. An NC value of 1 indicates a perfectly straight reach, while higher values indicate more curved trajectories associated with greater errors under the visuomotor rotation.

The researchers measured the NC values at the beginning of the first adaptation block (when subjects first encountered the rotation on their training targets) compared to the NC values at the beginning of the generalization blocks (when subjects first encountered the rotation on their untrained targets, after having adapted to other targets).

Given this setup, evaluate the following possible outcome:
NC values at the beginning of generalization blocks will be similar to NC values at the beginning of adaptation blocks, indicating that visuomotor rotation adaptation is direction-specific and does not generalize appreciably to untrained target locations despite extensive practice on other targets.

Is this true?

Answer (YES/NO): NO